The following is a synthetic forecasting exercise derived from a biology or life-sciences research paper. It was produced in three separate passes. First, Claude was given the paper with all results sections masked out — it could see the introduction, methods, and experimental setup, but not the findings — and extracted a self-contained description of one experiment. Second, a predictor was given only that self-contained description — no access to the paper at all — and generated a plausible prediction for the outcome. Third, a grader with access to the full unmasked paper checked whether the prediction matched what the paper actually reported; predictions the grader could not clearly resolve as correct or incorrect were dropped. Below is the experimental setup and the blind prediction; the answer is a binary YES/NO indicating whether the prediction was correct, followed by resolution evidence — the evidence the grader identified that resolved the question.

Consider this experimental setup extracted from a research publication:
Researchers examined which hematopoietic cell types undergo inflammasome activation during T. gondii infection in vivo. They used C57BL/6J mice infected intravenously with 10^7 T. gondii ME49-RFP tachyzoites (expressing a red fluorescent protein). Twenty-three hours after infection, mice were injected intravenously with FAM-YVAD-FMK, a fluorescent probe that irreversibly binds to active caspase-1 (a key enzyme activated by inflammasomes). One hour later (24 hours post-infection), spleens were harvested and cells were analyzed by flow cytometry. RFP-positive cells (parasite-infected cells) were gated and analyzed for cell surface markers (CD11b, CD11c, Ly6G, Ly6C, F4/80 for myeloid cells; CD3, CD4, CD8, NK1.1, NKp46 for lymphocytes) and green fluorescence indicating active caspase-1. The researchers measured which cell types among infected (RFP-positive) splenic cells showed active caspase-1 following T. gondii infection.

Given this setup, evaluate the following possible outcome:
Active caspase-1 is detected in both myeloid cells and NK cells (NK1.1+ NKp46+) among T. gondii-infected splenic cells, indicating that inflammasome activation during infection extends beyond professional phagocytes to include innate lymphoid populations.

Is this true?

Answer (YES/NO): NO